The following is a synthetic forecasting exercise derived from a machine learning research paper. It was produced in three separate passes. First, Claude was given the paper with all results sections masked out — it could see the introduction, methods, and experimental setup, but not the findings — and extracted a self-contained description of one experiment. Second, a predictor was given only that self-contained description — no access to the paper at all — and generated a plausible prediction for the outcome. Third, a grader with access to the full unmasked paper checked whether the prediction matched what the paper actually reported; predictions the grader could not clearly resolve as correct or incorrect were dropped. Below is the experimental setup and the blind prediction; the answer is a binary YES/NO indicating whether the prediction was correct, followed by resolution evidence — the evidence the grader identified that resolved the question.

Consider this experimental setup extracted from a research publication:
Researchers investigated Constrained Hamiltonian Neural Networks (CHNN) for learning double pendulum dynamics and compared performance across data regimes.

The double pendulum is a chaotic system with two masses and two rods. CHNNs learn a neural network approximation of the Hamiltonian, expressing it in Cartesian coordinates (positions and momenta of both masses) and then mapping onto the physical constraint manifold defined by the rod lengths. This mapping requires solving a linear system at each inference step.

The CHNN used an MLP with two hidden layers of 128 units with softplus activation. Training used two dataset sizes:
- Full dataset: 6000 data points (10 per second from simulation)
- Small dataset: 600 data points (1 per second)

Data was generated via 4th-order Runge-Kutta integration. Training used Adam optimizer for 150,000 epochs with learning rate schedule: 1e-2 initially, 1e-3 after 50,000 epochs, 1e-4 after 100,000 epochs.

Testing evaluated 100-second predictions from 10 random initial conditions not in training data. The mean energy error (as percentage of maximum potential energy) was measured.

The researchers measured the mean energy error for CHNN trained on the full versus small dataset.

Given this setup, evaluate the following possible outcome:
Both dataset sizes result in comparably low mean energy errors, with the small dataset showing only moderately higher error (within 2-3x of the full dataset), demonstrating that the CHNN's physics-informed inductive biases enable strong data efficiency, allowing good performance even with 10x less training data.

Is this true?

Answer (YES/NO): NO